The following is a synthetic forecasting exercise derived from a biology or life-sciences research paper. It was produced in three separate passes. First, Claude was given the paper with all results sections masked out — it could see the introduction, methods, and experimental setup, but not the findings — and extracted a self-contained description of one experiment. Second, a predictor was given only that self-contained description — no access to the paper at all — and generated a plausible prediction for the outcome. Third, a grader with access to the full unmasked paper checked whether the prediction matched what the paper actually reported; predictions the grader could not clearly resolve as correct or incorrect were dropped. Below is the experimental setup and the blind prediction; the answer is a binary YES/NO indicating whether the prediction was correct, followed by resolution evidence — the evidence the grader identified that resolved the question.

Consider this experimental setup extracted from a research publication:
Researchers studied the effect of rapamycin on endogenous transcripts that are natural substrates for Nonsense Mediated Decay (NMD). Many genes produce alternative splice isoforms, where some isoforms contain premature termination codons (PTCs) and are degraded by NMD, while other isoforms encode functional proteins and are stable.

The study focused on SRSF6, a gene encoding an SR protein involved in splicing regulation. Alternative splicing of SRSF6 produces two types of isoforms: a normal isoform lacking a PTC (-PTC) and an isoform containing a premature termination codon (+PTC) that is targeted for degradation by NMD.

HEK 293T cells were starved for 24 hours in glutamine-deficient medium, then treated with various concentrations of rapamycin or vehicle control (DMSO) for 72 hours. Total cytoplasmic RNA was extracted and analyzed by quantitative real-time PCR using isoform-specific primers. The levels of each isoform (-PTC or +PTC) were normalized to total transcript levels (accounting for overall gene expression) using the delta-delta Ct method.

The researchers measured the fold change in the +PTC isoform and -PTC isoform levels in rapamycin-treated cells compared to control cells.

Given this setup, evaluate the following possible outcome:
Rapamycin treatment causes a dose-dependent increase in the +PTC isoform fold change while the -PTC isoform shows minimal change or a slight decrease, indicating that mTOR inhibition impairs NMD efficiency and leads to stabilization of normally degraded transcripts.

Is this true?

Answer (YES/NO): NO